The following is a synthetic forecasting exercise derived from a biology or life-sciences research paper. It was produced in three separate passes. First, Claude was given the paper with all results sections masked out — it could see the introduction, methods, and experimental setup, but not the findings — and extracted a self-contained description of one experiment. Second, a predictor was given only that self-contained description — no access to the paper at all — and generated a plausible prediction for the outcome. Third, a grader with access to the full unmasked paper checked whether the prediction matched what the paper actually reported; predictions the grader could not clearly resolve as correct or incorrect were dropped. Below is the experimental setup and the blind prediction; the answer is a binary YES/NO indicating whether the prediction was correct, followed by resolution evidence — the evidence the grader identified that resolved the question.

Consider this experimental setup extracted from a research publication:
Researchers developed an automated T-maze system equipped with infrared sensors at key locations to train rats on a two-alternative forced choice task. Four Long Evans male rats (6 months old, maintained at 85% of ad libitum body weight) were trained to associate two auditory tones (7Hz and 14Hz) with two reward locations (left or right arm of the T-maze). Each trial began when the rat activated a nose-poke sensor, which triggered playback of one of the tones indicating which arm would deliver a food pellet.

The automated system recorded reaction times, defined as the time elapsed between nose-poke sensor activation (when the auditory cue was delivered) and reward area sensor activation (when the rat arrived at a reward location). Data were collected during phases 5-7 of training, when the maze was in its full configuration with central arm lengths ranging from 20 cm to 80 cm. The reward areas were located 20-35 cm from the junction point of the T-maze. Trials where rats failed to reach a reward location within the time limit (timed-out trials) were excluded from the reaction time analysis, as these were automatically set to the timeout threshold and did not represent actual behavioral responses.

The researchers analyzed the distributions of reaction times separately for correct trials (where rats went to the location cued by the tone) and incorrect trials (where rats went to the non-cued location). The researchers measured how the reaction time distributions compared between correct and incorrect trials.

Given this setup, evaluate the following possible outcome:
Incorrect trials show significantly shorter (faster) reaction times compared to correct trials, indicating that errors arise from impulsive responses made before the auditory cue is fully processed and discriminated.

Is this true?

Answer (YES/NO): NO